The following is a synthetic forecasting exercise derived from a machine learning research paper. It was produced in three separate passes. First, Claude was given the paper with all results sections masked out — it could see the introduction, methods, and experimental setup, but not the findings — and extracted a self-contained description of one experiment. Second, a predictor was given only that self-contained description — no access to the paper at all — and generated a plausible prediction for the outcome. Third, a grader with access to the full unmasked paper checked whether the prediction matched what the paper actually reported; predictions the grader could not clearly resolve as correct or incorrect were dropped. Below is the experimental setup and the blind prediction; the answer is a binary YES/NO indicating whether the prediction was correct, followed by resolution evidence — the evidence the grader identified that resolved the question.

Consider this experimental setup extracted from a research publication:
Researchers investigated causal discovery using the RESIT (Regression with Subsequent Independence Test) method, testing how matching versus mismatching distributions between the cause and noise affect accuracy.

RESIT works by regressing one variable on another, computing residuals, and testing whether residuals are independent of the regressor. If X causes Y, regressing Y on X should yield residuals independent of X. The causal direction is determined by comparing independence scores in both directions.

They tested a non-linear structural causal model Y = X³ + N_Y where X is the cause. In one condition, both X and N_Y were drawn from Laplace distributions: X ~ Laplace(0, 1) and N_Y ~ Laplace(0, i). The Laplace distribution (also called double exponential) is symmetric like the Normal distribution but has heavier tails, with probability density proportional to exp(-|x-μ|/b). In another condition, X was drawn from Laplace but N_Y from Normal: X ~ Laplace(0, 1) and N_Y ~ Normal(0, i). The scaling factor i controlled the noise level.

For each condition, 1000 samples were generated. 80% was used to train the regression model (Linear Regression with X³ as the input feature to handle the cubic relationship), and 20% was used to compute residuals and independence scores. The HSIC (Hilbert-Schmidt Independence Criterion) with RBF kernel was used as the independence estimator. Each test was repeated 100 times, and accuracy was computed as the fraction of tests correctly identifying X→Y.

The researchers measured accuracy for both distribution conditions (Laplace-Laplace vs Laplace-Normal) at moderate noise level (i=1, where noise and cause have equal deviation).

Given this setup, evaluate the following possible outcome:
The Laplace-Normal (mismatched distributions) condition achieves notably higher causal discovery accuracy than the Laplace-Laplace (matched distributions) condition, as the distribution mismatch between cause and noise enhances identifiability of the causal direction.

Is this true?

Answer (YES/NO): NO